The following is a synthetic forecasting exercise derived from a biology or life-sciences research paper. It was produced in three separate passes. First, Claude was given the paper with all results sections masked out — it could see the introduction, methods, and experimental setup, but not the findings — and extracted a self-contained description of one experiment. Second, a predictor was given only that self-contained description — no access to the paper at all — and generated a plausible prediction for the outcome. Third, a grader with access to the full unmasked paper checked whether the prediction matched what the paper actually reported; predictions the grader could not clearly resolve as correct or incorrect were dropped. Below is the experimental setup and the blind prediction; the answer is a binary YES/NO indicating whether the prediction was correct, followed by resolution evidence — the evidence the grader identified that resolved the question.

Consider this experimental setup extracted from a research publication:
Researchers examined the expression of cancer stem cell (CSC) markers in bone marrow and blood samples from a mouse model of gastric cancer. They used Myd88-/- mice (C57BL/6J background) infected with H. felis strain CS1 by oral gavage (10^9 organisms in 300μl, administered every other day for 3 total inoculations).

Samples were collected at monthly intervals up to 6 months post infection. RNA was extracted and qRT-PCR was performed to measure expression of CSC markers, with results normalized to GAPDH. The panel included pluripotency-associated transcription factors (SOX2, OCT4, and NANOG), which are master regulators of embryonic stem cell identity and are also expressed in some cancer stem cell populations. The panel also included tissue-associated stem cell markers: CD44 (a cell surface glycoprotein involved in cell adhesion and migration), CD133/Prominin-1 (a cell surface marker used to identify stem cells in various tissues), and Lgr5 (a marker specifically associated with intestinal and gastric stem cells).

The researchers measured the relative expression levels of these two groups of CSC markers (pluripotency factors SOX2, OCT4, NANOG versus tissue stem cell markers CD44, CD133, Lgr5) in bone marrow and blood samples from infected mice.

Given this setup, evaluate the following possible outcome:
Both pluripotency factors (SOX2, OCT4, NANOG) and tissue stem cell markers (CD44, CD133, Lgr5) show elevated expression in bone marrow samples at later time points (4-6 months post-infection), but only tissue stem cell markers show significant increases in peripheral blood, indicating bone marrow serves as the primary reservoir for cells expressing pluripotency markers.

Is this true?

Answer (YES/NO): NO